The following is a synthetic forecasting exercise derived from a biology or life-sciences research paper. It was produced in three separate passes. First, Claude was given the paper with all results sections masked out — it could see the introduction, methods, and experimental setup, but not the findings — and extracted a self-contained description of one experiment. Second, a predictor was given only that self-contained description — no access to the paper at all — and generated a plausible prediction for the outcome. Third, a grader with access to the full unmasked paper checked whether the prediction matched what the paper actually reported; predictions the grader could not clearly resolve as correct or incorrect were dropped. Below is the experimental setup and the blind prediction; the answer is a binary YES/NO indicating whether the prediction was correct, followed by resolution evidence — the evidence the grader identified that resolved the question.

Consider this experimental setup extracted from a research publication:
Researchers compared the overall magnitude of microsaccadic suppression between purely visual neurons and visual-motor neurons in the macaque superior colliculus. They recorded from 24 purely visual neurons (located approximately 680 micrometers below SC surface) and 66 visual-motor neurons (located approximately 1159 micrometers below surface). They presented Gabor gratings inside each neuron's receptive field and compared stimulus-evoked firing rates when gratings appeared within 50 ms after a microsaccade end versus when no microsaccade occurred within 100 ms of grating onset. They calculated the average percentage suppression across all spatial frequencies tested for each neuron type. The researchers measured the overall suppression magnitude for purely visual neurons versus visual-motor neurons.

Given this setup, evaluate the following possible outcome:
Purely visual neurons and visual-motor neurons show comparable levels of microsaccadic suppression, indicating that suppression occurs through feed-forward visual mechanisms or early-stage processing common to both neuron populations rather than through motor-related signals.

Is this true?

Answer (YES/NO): NO